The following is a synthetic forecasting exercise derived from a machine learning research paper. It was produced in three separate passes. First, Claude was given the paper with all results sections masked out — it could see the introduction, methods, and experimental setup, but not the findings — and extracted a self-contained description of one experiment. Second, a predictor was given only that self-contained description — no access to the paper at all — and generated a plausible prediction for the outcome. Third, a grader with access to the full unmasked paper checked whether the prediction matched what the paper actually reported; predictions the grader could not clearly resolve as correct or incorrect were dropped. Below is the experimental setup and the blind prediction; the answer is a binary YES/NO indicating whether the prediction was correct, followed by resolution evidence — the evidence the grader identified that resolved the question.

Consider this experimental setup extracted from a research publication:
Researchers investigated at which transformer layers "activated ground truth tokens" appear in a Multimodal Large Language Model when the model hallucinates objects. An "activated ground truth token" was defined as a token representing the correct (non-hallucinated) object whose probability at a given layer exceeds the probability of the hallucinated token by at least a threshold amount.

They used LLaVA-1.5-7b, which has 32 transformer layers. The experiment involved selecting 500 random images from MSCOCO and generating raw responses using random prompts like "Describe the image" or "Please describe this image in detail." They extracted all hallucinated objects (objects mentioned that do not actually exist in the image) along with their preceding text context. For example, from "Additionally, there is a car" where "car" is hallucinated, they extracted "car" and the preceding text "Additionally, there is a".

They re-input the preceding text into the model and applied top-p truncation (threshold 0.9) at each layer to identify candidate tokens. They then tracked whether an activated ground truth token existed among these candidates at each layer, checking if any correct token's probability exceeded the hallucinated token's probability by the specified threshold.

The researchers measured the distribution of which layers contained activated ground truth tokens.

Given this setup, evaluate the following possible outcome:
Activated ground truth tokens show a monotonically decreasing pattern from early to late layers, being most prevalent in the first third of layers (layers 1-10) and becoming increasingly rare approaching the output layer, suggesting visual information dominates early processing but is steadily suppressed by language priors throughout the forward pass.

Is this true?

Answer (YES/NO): NO